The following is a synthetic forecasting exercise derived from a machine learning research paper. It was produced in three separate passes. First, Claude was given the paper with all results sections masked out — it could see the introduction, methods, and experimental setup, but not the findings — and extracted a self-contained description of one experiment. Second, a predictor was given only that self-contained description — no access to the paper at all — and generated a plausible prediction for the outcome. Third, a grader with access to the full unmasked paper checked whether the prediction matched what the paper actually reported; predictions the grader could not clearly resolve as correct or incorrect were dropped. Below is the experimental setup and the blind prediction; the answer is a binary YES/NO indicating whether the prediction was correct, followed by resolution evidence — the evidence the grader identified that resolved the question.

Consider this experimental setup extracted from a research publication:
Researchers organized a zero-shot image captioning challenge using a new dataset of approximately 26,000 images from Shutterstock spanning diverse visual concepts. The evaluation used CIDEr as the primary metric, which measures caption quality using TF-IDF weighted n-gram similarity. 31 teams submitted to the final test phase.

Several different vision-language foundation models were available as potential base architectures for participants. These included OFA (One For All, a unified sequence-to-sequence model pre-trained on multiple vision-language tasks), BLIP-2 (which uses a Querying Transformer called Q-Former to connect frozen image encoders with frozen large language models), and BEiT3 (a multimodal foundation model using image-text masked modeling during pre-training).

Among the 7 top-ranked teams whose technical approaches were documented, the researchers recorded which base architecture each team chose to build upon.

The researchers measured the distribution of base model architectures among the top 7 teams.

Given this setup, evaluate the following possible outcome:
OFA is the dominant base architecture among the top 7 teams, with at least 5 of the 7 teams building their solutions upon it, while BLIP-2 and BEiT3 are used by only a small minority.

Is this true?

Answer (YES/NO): NO